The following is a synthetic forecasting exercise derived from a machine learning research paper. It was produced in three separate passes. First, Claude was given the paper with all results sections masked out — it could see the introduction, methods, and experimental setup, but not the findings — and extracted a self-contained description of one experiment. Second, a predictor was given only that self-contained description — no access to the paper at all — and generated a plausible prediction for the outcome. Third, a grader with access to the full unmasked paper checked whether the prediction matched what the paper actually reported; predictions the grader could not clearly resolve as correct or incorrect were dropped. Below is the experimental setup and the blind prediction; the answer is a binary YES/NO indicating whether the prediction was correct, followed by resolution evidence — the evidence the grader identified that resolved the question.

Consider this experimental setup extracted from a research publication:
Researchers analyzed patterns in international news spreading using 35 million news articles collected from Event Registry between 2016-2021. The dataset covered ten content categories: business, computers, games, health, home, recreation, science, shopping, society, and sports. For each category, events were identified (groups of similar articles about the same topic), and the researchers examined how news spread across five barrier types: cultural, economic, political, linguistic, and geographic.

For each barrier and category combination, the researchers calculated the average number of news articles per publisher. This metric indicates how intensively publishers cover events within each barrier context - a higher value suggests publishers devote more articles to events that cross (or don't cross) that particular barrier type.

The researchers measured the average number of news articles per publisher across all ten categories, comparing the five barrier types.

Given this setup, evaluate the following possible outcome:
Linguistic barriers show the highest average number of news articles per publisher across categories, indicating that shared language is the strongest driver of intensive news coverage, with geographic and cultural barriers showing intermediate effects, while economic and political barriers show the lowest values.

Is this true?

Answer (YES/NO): NO